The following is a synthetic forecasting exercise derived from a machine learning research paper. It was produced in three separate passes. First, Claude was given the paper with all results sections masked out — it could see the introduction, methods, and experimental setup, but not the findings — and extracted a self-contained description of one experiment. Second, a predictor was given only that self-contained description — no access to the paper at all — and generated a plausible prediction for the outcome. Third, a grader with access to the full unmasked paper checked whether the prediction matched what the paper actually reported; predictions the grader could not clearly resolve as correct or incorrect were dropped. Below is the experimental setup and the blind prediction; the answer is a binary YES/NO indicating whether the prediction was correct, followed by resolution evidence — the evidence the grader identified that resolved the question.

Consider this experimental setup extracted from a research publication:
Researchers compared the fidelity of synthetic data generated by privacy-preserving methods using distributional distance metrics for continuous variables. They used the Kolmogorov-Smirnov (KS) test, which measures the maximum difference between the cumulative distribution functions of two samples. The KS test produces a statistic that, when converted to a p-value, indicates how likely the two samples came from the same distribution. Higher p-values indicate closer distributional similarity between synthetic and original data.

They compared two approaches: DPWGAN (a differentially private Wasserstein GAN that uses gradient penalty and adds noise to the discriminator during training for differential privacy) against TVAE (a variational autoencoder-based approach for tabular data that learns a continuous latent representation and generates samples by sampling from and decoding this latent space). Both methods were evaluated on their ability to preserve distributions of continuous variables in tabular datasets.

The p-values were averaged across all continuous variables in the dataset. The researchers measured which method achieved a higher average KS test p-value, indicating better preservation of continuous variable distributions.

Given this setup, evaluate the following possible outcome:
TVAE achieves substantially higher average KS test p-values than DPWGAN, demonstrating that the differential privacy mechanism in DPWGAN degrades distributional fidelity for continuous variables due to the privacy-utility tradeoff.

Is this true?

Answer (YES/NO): YES